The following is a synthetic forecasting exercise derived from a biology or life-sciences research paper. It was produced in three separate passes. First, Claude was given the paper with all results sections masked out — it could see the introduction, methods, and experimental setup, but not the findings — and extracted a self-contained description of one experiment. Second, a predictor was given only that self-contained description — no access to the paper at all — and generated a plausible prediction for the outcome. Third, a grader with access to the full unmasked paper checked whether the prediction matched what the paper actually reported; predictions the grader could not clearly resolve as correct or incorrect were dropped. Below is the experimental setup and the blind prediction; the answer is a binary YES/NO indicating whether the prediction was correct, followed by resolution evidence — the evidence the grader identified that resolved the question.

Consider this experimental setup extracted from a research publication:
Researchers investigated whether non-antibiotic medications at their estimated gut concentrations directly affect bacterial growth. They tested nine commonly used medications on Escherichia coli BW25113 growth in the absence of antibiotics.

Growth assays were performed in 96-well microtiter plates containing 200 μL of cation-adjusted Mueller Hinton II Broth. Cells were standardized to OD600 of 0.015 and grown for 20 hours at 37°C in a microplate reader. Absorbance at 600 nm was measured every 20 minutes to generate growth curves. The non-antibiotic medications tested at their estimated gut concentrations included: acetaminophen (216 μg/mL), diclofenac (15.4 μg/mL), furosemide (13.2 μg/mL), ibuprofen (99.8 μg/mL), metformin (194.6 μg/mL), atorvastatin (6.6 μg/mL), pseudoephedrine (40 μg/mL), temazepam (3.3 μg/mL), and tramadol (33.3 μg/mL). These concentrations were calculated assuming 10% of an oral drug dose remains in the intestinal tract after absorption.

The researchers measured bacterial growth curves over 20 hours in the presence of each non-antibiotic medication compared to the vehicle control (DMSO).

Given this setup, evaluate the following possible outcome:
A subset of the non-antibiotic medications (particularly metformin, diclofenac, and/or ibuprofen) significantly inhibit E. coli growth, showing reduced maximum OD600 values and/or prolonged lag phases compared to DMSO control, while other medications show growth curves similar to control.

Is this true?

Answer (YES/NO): NO